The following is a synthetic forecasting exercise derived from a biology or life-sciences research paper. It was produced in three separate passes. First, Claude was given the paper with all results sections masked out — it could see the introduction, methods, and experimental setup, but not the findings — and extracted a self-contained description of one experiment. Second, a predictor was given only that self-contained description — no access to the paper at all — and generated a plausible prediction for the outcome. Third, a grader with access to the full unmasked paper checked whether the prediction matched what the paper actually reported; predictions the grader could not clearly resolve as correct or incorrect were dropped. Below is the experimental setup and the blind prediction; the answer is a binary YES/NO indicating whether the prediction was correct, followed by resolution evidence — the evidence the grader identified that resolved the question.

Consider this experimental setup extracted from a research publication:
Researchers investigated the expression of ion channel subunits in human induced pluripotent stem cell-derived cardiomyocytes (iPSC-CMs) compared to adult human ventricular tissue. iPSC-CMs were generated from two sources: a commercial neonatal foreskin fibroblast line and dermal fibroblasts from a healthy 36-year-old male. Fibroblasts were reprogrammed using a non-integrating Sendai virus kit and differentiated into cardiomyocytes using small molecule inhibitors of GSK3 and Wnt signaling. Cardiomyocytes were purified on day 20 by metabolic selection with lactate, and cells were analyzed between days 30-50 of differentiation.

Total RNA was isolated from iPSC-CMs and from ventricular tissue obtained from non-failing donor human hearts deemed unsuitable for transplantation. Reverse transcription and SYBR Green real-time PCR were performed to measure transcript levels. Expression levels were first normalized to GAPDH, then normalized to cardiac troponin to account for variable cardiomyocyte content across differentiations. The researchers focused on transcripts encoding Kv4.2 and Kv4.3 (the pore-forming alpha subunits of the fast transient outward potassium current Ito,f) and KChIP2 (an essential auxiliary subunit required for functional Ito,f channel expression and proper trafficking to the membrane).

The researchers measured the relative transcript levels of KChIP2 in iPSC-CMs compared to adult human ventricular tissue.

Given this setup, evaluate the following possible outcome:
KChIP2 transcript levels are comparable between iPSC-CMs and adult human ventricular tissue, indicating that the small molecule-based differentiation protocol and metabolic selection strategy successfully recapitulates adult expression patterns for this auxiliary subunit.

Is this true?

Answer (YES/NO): NO